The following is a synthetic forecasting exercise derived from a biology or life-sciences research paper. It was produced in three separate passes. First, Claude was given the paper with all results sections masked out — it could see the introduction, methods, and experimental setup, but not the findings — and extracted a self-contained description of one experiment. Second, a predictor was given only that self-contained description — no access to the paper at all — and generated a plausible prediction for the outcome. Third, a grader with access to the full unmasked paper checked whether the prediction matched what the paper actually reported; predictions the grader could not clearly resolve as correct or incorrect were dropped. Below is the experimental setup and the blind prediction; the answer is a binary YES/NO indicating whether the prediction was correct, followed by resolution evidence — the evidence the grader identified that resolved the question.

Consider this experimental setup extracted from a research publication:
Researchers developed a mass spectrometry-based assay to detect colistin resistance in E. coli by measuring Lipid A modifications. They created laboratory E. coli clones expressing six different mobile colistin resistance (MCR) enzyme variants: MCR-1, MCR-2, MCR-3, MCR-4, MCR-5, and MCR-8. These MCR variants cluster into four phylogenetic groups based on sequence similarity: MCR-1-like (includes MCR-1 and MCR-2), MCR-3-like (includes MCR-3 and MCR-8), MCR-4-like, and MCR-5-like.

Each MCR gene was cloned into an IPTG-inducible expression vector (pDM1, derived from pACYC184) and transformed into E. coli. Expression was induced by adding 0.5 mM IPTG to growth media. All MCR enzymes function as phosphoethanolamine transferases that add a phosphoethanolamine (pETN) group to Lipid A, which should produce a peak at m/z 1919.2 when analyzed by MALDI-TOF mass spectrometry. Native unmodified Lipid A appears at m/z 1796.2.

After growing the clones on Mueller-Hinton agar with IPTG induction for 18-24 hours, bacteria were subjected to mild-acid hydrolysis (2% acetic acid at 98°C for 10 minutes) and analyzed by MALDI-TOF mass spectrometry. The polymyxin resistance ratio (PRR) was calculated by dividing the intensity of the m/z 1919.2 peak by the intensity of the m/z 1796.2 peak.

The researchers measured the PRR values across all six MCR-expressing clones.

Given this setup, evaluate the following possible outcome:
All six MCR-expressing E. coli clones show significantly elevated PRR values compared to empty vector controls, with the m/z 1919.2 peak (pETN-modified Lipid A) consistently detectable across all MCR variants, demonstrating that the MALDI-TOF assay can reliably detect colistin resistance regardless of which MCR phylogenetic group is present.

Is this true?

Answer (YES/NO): YES